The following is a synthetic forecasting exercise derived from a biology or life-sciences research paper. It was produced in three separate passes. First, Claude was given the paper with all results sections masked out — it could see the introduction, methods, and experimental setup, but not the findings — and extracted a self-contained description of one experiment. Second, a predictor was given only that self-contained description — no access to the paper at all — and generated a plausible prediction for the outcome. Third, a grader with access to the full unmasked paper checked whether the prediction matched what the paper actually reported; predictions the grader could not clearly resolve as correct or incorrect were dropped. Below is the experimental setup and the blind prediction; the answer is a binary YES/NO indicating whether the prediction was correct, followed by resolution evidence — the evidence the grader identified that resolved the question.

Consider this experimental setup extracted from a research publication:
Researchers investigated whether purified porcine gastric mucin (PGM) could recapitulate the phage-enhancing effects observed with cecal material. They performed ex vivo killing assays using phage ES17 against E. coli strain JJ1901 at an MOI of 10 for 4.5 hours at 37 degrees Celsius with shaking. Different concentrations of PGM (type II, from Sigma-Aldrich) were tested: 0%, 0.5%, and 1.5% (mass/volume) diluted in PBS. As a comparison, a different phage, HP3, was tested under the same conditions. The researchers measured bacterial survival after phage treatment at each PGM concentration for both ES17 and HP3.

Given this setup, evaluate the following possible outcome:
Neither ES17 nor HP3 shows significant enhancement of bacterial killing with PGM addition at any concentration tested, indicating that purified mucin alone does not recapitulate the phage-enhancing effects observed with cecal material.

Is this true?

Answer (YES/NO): NO